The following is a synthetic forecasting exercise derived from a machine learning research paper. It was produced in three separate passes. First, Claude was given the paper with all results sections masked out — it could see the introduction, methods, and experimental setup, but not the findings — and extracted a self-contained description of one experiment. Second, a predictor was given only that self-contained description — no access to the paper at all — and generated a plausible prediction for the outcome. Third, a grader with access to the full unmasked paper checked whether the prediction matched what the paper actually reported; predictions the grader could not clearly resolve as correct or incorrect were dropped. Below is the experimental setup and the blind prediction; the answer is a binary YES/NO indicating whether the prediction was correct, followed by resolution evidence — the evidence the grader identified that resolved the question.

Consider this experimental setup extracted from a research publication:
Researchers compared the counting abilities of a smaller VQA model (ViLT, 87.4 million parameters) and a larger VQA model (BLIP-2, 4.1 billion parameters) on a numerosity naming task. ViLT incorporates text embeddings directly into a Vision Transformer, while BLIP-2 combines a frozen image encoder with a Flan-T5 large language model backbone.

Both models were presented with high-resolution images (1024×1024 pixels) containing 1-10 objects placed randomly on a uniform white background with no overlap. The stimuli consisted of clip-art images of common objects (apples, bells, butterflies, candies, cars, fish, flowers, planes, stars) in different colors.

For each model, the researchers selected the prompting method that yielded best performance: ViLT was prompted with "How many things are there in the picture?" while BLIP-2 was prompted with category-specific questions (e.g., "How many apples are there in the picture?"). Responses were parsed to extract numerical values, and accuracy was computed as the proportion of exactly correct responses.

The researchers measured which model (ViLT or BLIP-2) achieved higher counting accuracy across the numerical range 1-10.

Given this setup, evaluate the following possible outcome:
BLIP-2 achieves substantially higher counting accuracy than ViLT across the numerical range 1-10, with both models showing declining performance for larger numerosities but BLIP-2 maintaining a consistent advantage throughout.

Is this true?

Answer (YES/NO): NO